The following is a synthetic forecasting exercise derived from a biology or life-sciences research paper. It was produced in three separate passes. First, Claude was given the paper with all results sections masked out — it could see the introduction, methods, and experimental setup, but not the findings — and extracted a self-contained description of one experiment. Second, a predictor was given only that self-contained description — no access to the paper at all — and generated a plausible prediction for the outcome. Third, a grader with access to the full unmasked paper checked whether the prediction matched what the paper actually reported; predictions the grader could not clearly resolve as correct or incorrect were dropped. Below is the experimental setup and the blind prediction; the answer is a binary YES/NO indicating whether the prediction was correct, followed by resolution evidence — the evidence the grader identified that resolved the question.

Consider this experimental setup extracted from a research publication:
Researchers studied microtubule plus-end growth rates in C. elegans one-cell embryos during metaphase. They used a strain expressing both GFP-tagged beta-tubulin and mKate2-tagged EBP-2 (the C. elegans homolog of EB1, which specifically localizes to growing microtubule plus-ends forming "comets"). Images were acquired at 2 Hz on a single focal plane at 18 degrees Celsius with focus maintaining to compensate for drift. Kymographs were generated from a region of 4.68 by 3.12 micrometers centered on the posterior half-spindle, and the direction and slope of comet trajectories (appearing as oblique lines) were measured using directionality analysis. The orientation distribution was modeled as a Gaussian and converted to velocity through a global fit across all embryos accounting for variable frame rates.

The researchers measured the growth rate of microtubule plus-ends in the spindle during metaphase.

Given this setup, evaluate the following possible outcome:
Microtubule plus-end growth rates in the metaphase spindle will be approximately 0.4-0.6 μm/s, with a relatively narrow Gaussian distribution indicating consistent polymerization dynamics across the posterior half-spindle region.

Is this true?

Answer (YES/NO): NO